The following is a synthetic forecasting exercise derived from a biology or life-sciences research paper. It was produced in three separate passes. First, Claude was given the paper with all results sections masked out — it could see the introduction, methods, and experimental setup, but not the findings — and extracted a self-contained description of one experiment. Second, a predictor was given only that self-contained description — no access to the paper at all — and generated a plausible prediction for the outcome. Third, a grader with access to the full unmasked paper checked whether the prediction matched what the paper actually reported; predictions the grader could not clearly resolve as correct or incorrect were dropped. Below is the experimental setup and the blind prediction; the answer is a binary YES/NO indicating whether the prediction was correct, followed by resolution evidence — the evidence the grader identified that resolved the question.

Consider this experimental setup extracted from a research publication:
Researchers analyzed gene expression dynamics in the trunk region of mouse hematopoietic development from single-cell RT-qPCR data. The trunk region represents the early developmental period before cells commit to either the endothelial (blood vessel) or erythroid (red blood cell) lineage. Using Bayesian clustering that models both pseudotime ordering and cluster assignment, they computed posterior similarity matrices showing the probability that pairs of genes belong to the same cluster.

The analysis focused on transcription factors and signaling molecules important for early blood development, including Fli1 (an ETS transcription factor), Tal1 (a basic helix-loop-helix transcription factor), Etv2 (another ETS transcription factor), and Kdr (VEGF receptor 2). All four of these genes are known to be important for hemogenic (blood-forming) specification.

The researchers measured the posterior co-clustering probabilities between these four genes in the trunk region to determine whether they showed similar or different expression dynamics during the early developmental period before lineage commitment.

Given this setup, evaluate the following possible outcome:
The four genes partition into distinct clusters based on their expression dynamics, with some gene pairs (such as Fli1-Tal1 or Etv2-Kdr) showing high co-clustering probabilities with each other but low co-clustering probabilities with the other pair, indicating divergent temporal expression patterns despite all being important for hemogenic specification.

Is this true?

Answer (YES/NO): NO